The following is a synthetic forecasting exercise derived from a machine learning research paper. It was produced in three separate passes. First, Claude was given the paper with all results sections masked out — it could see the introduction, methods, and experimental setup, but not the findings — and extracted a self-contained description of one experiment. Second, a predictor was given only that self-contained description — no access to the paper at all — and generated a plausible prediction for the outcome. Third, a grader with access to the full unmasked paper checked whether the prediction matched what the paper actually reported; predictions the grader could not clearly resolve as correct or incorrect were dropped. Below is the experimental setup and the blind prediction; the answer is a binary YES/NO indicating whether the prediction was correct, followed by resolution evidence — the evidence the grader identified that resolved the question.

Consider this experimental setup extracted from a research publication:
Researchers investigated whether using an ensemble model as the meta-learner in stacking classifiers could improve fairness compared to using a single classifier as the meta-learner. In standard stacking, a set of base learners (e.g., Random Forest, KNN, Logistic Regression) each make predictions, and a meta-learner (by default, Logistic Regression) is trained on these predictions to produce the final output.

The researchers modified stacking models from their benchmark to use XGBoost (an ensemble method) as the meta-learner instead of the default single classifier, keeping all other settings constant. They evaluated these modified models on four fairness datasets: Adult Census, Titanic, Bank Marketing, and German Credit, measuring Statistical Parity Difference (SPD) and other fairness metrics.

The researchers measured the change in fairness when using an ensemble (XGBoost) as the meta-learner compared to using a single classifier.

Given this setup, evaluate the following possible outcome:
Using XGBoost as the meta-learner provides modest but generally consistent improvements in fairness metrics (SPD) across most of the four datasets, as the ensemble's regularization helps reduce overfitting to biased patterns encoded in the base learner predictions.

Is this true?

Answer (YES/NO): YES